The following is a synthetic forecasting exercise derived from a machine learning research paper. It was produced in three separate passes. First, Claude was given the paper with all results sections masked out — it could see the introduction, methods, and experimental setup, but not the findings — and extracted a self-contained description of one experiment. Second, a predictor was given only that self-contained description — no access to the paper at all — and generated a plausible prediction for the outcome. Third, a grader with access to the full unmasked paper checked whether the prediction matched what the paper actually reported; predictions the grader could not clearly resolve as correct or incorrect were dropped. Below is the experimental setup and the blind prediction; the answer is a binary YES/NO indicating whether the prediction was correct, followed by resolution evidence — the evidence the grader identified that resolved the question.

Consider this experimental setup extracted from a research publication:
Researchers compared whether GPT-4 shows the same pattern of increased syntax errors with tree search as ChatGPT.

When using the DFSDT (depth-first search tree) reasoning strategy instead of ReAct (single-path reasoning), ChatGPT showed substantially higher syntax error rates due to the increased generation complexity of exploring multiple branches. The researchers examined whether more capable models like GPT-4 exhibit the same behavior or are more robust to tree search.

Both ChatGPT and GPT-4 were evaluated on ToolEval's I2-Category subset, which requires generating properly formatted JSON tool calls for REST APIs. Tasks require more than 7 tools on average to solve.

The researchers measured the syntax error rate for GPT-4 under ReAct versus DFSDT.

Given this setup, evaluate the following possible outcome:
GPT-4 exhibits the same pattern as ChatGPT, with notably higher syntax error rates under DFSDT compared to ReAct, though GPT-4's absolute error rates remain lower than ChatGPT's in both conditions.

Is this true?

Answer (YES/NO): NO